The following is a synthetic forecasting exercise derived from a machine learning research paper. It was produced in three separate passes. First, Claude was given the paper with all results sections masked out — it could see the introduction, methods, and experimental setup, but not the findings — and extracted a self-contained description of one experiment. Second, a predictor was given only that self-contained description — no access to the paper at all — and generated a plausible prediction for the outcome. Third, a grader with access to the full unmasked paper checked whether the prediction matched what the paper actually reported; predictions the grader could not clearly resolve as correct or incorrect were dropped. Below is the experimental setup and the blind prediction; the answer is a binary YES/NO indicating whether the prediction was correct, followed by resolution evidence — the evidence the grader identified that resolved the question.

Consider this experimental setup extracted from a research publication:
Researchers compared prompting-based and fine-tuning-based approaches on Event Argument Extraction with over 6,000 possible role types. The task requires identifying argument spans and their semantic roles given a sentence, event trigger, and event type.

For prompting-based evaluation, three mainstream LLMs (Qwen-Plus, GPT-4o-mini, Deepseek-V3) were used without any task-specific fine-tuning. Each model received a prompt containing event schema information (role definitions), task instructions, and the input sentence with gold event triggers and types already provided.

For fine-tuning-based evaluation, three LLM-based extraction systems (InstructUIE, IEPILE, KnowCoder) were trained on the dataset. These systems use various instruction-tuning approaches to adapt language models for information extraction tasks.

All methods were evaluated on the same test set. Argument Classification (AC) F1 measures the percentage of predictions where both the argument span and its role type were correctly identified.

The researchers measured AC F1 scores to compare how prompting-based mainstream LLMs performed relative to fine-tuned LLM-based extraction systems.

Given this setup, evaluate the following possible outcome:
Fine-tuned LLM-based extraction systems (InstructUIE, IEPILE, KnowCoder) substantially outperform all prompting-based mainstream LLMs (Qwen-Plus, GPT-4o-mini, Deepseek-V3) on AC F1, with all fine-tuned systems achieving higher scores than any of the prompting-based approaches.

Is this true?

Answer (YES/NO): NO